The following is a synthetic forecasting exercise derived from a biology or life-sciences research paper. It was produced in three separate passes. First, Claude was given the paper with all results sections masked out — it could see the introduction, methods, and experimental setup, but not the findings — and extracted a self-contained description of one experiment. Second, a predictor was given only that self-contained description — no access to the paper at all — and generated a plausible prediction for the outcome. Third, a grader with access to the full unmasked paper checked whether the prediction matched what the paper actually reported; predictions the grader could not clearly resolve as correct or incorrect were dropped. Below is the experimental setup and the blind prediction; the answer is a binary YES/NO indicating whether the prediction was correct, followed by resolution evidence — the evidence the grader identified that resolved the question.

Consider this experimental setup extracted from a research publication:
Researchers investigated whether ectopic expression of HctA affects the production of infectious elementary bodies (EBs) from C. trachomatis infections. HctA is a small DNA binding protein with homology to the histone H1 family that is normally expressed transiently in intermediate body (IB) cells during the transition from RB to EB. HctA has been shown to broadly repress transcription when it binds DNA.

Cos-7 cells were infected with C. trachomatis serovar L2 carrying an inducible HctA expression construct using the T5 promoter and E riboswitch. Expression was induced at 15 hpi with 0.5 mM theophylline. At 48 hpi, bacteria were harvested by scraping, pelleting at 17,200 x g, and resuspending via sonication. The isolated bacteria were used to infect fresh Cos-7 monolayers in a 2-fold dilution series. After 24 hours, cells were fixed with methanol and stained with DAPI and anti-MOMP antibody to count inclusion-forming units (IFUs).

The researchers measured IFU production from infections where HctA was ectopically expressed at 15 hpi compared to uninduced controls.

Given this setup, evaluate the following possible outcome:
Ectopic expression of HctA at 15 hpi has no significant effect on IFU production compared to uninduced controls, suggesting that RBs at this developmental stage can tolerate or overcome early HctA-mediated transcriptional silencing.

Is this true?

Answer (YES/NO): NO